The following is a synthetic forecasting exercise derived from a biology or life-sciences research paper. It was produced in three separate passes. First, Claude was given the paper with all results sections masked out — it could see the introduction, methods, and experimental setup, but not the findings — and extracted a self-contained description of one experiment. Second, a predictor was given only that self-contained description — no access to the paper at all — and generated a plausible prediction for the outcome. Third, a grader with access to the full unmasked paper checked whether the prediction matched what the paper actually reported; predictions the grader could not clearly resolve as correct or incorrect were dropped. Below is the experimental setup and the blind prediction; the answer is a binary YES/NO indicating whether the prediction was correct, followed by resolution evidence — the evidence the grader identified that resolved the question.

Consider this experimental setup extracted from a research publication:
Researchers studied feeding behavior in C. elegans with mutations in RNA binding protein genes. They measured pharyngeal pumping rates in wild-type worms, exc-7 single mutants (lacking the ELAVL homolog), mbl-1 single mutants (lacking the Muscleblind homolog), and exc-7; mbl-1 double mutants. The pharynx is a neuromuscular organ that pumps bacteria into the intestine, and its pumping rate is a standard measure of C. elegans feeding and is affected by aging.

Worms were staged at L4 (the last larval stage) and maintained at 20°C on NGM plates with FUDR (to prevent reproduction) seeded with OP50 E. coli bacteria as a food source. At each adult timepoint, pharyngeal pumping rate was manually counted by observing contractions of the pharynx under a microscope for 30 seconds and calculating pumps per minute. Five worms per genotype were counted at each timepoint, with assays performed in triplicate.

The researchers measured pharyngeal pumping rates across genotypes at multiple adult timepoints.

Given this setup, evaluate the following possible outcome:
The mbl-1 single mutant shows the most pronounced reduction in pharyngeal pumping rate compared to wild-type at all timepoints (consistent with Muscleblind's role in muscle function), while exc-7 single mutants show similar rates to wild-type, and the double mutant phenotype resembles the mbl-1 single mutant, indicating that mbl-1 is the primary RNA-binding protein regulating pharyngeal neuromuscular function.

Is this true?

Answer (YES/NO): NO